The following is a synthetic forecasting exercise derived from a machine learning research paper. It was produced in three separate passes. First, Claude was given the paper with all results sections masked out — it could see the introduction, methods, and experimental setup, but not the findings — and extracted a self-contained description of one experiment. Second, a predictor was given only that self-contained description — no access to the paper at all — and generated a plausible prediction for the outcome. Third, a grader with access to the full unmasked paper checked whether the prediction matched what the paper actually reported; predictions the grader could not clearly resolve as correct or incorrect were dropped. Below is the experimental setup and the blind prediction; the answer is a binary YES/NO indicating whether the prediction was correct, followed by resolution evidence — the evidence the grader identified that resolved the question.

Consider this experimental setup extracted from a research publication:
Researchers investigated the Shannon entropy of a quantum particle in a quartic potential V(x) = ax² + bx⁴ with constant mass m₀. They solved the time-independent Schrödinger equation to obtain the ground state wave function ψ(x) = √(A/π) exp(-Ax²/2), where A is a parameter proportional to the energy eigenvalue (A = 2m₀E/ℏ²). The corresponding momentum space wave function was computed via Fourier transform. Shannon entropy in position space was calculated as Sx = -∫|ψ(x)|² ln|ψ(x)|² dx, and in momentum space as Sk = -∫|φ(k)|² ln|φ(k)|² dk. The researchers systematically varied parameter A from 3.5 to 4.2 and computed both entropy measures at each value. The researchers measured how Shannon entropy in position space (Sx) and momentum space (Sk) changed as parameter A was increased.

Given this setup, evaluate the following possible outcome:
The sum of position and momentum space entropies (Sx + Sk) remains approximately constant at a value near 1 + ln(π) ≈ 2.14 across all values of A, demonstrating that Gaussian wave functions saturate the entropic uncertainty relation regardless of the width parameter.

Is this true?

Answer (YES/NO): YES